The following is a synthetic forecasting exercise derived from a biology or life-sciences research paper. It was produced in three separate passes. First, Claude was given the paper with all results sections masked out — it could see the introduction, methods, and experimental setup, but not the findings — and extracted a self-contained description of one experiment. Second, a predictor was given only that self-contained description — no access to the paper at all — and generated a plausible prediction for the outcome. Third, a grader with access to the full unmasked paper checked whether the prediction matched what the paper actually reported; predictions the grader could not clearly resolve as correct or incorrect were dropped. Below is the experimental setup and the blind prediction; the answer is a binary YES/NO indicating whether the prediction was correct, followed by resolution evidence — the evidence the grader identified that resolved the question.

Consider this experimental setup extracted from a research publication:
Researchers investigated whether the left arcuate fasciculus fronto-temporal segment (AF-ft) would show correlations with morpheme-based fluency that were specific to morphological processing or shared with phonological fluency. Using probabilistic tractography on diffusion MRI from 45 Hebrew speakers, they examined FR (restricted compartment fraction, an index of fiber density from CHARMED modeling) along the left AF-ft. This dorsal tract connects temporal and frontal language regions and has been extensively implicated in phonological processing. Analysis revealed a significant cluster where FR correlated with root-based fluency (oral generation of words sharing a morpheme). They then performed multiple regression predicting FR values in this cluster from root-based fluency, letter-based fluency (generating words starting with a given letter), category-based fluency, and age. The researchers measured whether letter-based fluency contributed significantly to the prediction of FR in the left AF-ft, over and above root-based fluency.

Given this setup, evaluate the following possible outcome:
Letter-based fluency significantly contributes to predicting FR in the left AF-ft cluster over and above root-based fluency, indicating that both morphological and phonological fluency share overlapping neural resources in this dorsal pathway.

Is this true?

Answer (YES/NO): YES